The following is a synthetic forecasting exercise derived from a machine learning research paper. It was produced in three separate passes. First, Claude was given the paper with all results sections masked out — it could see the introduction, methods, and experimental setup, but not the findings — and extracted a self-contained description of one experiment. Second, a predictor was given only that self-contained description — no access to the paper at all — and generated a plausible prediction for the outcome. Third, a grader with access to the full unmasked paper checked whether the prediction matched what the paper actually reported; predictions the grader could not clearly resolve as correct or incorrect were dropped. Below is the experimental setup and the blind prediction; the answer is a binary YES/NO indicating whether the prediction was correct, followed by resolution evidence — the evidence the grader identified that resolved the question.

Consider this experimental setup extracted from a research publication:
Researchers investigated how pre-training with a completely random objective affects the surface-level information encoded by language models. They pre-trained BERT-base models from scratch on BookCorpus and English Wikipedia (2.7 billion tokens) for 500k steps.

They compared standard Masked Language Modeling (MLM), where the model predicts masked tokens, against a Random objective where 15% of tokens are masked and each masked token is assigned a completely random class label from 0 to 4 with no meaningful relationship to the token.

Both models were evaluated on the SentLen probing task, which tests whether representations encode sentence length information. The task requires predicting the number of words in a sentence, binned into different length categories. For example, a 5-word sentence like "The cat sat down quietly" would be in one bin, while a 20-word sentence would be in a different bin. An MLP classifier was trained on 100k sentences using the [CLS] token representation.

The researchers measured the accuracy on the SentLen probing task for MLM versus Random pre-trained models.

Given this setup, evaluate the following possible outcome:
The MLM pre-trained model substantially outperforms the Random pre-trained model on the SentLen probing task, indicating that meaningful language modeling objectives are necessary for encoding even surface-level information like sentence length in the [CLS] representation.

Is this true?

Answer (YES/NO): NO